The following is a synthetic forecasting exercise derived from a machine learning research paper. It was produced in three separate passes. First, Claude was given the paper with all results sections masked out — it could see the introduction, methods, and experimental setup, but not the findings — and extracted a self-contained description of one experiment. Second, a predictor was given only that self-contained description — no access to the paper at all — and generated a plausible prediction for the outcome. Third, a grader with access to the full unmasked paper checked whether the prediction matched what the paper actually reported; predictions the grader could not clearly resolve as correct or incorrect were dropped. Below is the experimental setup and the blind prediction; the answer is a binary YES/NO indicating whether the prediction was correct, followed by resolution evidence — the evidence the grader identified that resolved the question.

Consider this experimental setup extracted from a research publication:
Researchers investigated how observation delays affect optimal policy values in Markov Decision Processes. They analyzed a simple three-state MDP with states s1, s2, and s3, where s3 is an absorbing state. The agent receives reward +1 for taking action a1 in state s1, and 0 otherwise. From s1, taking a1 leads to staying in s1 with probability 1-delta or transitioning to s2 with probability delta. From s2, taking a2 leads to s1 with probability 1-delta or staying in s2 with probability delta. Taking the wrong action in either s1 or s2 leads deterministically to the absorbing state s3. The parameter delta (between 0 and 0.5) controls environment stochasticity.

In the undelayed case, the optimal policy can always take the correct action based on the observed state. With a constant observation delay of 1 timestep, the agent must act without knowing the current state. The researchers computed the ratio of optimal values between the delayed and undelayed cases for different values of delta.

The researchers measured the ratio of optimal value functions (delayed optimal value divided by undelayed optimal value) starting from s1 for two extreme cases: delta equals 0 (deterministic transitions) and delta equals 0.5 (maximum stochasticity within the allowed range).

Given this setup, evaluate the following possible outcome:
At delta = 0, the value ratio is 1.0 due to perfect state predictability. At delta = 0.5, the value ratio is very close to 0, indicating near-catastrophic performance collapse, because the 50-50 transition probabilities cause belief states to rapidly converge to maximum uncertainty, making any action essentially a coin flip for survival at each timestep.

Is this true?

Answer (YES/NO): YES